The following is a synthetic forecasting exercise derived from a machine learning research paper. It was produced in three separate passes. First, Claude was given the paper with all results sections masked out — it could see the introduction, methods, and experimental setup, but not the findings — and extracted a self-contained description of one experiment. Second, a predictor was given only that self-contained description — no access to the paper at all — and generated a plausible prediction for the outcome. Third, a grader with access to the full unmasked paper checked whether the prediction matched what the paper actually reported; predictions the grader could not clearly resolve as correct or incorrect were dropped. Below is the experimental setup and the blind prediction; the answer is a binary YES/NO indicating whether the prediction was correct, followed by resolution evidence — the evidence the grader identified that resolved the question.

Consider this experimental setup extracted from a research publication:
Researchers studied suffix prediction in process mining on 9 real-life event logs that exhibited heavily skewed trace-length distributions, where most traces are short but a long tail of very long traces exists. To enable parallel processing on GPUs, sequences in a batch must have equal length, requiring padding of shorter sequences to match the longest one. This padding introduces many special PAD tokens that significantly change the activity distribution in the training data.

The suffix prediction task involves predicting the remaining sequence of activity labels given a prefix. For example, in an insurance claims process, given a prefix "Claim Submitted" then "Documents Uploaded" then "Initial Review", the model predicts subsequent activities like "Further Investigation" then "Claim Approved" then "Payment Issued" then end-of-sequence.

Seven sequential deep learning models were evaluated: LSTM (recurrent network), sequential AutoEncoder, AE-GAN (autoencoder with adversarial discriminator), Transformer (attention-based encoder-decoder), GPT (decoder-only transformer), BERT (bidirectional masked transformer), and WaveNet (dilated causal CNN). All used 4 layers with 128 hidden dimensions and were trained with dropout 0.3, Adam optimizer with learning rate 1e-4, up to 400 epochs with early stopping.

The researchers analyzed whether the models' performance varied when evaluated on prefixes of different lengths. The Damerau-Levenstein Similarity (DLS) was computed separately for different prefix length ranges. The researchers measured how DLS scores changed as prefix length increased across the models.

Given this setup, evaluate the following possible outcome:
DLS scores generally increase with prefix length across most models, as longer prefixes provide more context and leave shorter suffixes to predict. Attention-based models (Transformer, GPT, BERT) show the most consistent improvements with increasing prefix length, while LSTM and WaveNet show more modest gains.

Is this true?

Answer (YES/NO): NO